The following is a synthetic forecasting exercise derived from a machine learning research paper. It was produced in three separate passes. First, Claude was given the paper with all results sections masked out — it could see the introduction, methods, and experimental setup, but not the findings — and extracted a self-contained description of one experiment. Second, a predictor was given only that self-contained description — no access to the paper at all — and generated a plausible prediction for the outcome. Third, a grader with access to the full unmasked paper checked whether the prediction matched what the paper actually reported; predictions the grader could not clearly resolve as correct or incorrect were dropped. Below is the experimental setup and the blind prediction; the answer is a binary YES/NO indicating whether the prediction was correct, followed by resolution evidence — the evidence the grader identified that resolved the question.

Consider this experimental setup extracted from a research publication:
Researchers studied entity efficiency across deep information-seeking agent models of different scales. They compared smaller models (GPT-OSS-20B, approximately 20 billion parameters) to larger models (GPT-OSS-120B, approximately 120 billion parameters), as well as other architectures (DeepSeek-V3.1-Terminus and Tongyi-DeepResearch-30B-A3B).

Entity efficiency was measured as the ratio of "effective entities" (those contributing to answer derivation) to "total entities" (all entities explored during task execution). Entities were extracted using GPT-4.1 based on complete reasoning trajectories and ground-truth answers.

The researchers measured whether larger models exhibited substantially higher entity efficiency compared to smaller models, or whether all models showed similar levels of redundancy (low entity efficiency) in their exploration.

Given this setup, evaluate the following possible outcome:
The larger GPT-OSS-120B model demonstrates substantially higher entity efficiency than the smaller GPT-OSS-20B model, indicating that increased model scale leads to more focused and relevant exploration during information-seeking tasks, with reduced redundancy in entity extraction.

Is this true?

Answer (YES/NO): NO